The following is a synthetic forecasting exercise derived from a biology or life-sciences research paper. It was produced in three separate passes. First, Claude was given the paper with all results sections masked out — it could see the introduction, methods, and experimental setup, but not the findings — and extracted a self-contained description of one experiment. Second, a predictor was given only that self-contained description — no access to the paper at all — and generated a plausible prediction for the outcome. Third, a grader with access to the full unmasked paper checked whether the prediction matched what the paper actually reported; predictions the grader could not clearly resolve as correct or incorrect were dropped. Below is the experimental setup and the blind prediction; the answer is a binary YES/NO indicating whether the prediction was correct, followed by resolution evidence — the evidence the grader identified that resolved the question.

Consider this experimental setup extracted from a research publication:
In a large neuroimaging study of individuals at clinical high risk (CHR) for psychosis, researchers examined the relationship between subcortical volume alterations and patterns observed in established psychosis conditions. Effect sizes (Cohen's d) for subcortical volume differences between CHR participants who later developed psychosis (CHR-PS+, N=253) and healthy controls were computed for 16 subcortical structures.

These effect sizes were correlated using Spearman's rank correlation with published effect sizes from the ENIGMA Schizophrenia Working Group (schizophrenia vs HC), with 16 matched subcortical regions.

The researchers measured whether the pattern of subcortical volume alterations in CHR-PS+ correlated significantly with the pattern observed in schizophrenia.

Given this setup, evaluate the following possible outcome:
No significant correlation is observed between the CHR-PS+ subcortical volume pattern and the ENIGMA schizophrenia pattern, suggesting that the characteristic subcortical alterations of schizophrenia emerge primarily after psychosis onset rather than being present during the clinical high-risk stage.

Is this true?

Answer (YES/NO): NO